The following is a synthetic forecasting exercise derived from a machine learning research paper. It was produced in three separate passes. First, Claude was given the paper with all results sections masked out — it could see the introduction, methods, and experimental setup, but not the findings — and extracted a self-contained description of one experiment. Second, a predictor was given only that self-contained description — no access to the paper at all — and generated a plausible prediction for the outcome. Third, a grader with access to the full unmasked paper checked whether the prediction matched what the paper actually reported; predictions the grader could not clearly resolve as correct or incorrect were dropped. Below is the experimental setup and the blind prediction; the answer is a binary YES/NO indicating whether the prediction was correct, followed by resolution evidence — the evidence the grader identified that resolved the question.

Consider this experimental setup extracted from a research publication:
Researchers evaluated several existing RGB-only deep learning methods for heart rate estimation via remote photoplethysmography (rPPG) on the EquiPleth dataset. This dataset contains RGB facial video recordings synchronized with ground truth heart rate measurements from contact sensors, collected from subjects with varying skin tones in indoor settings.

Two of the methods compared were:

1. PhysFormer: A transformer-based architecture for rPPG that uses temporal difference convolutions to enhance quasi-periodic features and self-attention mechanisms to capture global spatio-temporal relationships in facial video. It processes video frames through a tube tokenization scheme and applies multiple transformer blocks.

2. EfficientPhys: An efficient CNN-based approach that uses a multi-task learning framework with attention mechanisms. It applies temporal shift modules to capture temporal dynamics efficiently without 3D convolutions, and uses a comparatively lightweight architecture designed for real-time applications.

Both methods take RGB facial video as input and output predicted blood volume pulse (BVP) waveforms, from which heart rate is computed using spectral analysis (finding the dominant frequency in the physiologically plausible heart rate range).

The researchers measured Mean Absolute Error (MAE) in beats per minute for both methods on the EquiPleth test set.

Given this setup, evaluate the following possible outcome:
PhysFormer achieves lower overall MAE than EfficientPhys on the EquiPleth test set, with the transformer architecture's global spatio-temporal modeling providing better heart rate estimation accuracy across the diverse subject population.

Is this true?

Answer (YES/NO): NO